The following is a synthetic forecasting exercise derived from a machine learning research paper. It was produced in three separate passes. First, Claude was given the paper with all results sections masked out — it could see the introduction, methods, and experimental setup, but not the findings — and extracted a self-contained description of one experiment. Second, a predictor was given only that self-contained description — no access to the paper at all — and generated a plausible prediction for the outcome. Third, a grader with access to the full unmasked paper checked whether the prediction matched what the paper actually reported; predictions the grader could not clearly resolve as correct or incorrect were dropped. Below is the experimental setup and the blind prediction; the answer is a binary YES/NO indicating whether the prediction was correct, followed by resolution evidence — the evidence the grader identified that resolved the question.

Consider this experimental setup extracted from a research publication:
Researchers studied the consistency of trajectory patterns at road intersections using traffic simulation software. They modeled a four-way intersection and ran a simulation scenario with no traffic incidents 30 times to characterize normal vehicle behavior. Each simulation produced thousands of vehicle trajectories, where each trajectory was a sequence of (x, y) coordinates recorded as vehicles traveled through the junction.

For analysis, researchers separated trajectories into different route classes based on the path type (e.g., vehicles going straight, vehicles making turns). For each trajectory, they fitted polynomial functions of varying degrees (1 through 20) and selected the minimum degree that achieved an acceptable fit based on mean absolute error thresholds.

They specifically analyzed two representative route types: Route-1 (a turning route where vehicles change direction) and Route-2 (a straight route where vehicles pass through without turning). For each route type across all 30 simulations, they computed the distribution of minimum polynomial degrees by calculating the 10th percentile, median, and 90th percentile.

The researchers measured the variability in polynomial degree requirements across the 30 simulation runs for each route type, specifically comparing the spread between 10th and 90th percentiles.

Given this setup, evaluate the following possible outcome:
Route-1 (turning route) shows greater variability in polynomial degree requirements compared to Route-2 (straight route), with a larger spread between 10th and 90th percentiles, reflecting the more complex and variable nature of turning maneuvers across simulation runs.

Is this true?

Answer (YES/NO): YES